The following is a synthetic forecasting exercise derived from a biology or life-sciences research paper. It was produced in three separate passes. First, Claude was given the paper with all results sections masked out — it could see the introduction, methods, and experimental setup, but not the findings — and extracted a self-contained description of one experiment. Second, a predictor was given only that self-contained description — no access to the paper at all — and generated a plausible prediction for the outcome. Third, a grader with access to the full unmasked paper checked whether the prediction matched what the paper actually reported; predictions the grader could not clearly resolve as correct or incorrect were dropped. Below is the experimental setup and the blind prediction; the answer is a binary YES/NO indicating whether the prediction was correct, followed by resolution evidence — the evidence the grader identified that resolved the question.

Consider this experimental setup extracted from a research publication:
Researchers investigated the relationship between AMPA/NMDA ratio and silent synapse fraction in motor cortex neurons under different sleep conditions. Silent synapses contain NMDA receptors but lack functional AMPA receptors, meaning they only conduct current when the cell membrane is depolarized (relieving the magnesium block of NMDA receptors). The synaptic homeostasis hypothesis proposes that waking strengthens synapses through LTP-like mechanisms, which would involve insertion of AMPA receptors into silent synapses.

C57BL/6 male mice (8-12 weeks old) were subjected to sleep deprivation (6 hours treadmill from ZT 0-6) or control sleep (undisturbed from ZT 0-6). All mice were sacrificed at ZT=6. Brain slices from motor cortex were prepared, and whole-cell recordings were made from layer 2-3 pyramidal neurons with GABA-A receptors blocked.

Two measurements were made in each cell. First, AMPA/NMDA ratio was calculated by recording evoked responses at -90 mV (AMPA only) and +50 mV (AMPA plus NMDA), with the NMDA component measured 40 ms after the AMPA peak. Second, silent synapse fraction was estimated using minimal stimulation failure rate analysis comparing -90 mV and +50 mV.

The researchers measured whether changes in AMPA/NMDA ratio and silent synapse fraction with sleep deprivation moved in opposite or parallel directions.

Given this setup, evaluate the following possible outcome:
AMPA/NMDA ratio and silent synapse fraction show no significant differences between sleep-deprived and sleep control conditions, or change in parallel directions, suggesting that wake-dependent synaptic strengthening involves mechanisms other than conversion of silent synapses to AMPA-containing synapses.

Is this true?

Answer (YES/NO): NO